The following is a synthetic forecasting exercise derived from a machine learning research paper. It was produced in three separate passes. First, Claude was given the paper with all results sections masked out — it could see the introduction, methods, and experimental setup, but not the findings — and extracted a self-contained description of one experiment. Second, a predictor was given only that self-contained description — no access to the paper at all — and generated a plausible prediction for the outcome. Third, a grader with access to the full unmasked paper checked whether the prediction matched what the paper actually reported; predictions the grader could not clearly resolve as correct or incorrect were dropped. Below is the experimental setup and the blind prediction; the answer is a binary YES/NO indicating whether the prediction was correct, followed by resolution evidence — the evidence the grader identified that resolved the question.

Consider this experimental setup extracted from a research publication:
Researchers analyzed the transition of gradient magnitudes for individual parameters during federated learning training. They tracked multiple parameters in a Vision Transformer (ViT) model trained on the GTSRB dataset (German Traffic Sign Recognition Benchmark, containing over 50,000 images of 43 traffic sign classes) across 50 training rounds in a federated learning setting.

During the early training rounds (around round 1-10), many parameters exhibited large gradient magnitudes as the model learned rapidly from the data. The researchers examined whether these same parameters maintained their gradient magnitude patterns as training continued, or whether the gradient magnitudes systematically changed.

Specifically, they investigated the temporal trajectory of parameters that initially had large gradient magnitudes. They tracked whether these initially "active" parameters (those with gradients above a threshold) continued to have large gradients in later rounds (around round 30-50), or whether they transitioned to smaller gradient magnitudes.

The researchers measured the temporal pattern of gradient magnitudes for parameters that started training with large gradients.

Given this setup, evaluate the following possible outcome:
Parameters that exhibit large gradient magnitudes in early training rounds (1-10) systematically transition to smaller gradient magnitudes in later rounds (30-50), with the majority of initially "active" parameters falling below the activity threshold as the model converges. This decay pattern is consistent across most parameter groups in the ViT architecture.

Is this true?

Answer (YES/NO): YES